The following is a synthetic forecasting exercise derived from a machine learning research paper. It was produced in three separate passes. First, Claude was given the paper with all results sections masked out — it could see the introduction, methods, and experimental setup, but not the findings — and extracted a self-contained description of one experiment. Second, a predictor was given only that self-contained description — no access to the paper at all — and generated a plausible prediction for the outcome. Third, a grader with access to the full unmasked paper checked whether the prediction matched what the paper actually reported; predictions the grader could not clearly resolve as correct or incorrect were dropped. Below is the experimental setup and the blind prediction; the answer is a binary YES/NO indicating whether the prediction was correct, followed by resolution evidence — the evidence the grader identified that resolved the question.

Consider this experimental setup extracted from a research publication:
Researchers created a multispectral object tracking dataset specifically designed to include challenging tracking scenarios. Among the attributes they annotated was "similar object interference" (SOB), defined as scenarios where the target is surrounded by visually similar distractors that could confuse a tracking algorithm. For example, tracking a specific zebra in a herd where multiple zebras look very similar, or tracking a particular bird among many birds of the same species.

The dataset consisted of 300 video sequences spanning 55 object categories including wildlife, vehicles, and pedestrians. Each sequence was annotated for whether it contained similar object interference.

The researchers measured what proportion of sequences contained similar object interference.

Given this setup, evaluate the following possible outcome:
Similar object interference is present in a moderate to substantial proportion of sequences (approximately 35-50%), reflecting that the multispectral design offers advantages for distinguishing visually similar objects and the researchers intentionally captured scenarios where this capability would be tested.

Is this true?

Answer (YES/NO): YES